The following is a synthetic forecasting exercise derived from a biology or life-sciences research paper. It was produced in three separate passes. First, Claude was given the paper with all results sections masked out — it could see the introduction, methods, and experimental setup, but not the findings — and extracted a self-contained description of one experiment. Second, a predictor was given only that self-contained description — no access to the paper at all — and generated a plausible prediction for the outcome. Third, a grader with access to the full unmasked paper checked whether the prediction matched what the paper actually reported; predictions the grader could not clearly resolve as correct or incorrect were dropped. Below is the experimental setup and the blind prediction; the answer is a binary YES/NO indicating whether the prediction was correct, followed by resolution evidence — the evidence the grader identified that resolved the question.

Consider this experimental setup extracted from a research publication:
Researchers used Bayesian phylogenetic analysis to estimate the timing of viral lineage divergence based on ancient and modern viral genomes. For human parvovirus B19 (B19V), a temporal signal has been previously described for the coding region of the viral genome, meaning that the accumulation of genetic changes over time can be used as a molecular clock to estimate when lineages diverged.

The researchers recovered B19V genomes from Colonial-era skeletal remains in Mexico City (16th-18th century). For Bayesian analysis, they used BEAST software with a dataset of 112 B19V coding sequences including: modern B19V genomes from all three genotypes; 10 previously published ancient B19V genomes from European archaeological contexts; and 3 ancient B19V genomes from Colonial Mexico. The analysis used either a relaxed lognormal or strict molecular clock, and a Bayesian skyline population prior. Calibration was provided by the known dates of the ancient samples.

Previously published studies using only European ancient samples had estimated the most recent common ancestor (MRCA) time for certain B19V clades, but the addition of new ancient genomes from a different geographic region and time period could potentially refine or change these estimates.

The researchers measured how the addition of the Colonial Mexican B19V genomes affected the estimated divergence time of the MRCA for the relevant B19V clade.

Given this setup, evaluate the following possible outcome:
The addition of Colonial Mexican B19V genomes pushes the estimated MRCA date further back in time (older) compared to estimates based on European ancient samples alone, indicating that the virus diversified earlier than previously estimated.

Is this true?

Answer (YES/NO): NO